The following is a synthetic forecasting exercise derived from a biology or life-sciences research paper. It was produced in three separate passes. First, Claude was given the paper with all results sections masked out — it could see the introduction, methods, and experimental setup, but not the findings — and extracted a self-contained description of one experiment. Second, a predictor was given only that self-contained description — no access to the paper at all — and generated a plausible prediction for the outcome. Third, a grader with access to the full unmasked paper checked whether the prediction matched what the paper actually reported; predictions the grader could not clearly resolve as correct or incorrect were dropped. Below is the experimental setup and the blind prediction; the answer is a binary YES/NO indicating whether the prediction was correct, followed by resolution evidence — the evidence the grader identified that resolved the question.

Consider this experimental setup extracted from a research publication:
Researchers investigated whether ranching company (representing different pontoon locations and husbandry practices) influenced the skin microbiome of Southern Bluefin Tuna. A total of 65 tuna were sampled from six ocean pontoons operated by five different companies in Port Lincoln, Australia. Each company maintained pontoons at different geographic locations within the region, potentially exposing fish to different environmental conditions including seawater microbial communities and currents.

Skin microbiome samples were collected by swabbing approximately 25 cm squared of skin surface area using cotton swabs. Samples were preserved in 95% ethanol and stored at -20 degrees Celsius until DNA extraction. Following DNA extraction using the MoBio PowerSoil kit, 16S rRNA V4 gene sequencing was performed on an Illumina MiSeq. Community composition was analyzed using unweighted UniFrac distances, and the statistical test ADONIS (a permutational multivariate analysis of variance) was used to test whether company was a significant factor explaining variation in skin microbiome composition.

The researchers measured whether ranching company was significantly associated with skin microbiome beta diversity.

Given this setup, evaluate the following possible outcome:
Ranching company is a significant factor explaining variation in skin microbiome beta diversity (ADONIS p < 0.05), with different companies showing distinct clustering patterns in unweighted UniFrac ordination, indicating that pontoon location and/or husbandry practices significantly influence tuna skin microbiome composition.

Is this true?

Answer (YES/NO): YES